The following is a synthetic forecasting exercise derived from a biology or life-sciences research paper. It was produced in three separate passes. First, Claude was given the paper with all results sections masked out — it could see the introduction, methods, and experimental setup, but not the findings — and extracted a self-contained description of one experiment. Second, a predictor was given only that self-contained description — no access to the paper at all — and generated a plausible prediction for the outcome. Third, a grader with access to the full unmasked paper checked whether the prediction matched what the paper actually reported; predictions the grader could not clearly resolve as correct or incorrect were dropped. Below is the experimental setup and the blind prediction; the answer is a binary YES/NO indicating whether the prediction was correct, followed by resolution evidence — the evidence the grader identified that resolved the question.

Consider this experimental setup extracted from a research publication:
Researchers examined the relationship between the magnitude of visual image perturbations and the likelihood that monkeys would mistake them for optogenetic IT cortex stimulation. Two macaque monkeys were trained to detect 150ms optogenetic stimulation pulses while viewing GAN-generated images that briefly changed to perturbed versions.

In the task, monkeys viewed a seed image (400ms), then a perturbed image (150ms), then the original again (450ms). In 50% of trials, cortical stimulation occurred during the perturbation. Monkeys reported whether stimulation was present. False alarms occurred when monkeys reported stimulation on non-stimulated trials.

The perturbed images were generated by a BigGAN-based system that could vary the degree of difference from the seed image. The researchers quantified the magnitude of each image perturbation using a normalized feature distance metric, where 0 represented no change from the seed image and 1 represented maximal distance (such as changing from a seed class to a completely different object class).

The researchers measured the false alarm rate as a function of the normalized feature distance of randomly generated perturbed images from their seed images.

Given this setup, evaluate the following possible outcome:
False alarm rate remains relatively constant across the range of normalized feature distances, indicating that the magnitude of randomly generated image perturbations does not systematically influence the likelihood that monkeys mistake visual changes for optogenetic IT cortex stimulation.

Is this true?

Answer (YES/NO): NO